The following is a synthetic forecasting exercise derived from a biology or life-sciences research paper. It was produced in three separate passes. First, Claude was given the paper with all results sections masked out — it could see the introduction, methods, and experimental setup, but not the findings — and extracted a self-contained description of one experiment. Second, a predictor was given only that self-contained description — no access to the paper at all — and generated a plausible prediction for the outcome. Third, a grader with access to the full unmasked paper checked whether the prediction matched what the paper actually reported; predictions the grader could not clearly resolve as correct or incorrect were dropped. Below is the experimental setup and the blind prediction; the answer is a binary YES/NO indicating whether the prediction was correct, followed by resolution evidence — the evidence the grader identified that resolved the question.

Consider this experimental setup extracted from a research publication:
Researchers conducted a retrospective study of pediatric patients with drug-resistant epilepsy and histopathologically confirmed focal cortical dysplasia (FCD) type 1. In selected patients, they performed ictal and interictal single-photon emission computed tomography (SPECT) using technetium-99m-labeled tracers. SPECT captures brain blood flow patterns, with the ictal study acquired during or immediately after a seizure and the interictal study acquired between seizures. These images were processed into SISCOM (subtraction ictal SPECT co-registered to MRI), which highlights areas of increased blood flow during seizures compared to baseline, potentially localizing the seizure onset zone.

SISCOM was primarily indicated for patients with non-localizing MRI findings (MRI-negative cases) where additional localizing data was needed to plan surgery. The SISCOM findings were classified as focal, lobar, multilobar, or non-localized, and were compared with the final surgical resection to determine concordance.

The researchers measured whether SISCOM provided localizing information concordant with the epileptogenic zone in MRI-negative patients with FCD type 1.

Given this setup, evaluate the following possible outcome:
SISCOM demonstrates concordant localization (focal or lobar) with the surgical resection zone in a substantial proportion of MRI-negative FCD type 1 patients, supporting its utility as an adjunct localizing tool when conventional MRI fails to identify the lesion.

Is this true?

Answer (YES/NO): NO